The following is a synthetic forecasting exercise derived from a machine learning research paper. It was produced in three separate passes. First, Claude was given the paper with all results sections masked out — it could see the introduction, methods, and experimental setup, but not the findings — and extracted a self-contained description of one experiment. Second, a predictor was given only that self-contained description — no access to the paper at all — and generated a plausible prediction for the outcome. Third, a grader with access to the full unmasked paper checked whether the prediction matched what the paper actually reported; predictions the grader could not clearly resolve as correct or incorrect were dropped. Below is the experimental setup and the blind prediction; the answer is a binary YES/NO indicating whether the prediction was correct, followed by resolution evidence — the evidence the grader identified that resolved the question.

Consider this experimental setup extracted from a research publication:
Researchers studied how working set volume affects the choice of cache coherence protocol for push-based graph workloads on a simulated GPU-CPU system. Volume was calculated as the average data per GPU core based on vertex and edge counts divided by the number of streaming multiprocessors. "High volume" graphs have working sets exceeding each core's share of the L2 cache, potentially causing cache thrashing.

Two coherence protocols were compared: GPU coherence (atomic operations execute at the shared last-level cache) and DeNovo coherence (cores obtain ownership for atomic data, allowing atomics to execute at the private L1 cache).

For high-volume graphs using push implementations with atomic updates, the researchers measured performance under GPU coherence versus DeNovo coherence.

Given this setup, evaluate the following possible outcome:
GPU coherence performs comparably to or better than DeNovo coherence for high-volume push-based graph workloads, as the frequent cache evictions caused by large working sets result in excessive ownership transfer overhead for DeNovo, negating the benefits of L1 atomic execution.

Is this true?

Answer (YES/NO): YES